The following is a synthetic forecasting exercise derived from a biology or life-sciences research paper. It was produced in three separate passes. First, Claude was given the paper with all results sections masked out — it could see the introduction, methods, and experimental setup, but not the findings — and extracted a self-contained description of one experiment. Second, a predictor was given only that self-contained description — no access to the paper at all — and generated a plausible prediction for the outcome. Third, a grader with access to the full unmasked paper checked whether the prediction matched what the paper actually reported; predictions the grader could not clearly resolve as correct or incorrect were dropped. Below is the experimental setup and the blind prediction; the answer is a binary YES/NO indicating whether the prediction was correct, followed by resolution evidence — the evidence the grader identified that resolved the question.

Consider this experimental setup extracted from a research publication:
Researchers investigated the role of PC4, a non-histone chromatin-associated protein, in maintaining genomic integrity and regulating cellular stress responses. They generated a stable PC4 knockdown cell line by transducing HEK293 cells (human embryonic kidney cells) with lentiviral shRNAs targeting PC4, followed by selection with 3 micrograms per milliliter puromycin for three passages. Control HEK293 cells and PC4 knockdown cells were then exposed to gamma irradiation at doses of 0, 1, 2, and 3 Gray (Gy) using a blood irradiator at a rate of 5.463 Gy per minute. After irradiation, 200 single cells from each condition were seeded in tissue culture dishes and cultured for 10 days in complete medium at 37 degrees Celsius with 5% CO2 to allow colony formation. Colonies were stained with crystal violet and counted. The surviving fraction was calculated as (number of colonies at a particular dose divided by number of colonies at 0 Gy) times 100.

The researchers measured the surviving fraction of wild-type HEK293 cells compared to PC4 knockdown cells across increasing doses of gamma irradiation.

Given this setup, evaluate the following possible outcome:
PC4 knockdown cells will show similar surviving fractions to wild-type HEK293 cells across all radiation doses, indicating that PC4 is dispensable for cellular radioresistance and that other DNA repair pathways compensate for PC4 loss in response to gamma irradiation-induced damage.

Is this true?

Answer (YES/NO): NO